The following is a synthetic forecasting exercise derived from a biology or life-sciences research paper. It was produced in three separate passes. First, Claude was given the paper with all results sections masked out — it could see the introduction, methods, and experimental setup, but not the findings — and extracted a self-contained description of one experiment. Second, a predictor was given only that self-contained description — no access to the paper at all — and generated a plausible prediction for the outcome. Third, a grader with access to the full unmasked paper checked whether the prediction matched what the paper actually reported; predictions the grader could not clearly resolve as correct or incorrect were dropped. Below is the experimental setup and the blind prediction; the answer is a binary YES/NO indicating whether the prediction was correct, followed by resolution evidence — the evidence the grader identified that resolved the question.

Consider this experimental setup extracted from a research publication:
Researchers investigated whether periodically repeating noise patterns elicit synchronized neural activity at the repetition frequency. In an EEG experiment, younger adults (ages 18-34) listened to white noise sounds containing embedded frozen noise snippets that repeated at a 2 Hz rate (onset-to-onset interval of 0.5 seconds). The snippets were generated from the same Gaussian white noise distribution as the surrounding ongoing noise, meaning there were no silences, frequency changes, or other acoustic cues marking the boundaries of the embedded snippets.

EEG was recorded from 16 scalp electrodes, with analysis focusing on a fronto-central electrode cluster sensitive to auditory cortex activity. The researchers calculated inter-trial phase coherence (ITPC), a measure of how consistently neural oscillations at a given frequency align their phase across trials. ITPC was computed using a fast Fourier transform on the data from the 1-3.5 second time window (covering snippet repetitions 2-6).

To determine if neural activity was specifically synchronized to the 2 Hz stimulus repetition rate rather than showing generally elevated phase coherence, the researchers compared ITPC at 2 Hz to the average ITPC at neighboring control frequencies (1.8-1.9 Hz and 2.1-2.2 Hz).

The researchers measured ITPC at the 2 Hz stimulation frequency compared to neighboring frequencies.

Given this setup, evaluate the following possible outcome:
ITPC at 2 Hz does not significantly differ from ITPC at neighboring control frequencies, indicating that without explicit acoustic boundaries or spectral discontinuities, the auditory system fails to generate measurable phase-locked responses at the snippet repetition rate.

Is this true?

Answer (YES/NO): NO